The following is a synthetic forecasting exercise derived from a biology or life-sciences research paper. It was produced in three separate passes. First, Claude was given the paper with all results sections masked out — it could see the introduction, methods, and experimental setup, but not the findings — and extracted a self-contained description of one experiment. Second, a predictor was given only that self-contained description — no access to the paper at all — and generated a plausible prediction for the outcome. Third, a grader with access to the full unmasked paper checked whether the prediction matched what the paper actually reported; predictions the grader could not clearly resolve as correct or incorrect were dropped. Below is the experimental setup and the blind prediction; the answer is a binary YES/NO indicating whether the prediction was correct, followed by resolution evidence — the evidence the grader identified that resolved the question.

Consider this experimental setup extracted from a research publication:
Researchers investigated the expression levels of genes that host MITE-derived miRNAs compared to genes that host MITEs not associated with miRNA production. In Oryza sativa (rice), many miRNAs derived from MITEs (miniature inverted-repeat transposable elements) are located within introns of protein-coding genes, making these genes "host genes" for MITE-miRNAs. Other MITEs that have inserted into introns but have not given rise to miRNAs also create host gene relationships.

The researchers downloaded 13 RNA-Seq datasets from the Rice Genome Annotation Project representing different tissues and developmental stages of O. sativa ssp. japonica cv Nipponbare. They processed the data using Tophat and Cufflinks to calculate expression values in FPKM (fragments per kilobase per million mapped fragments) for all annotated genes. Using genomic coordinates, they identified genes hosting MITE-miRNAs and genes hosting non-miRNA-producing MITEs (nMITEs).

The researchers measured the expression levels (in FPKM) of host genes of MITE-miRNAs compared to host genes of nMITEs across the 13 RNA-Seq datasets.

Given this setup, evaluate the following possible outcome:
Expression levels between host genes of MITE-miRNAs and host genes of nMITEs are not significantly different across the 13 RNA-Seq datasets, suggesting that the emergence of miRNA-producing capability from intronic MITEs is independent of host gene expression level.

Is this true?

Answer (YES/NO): NO